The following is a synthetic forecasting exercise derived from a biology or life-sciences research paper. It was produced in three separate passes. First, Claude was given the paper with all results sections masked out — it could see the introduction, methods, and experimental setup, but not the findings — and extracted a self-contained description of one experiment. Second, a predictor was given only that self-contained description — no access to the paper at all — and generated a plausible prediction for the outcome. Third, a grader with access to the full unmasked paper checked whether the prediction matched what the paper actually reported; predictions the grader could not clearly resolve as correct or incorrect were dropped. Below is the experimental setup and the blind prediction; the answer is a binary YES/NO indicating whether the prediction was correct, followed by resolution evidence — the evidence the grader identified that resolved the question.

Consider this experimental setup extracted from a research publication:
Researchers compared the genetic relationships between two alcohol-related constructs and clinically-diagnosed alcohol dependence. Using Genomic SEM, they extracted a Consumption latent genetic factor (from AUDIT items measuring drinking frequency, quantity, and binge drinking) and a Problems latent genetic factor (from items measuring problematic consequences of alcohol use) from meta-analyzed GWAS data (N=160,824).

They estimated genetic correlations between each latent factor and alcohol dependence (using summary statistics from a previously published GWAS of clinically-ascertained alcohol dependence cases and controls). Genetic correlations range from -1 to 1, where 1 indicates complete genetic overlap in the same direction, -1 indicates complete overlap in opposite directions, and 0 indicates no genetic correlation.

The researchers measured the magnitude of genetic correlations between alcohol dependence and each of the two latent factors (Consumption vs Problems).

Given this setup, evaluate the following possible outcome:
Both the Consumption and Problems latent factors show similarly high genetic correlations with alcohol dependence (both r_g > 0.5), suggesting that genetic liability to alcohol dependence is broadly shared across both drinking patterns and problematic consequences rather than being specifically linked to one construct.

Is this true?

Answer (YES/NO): YES